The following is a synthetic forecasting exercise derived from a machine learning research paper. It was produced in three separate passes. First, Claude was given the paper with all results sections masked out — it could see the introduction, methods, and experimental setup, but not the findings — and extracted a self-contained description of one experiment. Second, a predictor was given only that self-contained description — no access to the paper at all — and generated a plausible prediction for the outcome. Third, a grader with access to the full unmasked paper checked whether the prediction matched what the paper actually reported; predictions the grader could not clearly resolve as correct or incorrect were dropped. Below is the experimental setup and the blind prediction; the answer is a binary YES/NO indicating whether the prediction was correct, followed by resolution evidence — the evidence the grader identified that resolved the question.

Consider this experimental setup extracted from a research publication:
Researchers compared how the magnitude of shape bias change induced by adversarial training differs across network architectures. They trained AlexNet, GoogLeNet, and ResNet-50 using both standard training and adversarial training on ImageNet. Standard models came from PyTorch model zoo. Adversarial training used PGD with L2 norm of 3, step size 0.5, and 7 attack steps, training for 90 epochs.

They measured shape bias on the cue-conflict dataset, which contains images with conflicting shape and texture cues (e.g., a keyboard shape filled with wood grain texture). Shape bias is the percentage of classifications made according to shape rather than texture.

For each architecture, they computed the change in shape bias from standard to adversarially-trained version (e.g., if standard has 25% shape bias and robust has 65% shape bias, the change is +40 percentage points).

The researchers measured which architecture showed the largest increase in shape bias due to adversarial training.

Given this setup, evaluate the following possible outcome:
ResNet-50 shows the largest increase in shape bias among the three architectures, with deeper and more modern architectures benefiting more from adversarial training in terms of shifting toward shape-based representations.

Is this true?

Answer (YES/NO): YES